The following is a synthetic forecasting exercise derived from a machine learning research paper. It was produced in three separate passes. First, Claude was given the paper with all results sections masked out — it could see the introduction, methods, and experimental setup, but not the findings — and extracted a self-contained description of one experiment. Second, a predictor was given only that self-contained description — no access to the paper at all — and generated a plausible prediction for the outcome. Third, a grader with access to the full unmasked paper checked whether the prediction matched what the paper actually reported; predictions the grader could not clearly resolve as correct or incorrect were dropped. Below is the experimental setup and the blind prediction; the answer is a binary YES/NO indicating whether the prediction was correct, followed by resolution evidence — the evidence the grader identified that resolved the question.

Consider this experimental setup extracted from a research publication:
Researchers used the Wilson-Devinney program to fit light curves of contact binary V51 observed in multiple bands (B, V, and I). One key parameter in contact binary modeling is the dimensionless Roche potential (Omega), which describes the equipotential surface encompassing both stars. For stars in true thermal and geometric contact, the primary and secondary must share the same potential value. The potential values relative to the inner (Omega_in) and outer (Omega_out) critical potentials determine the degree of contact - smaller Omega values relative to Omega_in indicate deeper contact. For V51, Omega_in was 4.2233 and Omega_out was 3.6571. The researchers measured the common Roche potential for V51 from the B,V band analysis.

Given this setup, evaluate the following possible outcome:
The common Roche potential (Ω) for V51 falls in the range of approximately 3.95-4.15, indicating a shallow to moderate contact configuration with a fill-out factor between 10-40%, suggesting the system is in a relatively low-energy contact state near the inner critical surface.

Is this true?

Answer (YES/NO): YES